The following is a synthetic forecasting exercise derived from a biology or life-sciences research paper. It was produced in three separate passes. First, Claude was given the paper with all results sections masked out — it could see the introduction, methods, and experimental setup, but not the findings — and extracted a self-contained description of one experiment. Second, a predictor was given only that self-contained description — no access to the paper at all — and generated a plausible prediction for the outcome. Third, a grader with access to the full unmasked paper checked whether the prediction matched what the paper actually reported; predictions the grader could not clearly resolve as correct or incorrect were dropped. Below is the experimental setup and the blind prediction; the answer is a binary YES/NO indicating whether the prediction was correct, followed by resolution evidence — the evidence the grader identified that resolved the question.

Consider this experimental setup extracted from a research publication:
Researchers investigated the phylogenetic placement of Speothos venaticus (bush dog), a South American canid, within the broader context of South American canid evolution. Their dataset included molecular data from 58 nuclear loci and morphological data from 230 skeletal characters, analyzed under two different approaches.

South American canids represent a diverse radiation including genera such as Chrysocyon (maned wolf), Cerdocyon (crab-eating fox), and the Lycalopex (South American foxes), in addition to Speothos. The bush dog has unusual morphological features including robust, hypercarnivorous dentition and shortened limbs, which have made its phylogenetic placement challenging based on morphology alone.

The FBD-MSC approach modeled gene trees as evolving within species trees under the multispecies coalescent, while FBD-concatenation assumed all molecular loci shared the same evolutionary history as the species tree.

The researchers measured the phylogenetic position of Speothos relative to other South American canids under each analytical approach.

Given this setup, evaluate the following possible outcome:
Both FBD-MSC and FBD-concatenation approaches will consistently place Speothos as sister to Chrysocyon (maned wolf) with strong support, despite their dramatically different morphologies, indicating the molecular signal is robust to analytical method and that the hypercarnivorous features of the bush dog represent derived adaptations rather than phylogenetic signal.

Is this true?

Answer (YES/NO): NO